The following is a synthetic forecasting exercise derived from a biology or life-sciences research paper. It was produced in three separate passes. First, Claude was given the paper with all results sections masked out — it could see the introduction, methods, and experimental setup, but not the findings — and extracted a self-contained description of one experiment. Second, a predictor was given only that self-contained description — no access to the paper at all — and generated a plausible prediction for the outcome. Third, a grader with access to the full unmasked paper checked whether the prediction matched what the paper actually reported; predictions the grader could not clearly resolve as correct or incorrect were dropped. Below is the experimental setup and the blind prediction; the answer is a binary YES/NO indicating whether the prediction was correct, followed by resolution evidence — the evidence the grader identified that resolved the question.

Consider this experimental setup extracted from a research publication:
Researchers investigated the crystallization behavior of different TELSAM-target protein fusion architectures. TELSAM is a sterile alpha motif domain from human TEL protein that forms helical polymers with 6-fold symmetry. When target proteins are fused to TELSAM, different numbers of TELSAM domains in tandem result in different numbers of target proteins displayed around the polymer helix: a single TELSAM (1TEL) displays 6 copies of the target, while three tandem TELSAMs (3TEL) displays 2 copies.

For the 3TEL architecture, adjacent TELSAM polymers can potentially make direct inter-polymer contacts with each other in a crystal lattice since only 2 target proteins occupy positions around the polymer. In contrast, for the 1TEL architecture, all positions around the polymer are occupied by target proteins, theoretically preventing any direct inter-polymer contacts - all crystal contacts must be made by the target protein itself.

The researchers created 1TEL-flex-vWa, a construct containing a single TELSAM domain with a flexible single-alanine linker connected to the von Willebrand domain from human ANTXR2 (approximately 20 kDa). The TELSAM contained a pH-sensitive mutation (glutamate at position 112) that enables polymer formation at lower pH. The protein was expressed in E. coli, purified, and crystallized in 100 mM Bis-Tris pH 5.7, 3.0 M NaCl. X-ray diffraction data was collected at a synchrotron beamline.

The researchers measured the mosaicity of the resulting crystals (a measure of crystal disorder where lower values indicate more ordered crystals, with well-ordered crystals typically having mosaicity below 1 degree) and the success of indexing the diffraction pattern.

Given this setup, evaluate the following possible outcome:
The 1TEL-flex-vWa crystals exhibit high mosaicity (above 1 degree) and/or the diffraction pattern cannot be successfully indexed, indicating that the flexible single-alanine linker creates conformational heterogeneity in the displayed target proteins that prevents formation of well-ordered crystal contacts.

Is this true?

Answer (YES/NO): NO